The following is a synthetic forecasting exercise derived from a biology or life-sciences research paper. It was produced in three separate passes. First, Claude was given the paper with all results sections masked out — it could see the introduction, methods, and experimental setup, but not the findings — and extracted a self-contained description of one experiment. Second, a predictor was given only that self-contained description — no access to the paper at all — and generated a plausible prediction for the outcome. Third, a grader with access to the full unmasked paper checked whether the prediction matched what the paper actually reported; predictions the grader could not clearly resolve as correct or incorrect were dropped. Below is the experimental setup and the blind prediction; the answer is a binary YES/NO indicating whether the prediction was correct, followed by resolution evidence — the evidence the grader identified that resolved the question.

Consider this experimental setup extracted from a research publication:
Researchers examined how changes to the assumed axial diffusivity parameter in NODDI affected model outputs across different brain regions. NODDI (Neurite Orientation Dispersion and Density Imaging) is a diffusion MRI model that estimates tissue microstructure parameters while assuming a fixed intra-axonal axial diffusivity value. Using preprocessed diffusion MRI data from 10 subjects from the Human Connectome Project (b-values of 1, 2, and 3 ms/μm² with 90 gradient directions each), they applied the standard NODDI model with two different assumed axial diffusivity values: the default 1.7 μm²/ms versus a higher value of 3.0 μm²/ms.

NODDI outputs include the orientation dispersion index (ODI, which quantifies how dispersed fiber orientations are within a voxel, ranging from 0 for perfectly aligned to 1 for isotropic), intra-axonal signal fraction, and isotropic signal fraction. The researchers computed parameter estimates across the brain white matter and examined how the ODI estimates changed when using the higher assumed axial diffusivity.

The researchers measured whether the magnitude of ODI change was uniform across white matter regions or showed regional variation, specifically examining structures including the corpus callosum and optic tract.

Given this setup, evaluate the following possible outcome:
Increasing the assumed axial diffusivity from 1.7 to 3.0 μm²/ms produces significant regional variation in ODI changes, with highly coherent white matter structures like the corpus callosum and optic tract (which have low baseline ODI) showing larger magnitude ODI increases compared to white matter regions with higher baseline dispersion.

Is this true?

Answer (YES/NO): NO